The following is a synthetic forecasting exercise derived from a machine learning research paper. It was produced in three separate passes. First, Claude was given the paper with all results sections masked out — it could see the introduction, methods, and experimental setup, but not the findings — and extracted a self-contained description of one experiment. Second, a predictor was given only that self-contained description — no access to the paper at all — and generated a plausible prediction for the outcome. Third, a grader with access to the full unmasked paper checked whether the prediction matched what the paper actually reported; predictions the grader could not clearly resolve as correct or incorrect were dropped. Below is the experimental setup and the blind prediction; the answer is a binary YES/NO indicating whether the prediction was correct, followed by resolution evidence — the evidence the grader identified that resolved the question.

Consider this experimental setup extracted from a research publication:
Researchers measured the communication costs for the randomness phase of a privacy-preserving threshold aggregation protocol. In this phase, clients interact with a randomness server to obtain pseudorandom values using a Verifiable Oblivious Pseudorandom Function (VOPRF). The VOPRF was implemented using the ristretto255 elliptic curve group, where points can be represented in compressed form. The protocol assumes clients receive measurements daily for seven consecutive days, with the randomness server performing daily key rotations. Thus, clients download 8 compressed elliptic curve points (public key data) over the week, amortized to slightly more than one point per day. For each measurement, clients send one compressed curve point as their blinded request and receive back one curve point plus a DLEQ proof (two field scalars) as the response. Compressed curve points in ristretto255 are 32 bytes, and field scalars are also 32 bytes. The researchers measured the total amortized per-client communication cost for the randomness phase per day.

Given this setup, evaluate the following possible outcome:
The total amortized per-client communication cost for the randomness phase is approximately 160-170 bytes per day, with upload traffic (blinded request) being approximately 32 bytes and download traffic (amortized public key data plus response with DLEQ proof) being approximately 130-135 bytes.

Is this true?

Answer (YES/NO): YES